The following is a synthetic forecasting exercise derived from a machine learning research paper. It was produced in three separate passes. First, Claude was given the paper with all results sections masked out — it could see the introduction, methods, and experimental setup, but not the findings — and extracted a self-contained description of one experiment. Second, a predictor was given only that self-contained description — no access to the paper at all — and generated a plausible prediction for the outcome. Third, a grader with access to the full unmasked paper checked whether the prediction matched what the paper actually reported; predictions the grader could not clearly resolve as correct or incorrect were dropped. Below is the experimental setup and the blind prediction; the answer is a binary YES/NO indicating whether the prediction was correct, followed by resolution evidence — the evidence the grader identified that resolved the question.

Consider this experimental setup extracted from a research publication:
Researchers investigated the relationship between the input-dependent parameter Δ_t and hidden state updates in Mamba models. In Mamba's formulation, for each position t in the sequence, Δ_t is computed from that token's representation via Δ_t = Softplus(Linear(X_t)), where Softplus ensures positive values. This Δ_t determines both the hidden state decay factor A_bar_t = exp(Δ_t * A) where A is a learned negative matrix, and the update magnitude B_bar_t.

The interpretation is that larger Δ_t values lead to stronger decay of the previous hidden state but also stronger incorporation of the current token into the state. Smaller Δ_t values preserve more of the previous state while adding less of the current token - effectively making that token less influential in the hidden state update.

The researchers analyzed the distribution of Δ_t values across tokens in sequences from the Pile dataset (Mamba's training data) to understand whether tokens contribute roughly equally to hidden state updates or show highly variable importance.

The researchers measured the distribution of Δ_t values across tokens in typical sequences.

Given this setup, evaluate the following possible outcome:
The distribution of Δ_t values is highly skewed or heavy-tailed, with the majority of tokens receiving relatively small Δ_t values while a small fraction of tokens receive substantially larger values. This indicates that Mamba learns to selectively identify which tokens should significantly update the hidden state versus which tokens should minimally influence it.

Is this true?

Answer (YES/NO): YES